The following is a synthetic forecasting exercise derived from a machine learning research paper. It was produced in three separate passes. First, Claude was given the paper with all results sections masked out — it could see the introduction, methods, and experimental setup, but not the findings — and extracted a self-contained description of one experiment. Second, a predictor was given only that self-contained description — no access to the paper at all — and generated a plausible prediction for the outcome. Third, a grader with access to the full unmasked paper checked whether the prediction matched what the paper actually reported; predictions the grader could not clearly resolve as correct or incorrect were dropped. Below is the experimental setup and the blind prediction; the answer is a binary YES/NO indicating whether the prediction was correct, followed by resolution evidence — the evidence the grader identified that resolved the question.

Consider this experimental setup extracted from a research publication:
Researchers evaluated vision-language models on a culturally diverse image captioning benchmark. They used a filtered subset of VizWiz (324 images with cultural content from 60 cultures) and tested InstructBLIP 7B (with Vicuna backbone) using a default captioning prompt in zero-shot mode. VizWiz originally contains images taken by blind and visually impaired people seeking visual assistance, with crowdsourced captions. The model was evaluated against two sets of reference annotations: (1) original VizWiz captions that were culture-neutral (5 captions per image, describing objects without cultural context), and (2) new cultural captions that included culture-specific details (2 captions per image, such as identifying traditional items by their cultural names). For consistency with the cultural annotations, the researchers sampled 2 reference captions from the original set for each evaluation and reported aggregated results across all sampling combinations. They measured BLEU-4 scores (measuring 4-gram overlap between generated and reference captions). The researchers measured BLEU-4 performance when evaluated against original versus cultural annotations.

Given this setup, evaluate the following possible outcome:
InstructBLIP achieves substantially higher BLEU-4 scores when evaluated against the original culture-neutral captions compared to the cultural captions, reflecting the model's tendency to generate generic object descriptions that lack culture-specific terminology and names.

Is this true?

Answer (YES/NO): YES